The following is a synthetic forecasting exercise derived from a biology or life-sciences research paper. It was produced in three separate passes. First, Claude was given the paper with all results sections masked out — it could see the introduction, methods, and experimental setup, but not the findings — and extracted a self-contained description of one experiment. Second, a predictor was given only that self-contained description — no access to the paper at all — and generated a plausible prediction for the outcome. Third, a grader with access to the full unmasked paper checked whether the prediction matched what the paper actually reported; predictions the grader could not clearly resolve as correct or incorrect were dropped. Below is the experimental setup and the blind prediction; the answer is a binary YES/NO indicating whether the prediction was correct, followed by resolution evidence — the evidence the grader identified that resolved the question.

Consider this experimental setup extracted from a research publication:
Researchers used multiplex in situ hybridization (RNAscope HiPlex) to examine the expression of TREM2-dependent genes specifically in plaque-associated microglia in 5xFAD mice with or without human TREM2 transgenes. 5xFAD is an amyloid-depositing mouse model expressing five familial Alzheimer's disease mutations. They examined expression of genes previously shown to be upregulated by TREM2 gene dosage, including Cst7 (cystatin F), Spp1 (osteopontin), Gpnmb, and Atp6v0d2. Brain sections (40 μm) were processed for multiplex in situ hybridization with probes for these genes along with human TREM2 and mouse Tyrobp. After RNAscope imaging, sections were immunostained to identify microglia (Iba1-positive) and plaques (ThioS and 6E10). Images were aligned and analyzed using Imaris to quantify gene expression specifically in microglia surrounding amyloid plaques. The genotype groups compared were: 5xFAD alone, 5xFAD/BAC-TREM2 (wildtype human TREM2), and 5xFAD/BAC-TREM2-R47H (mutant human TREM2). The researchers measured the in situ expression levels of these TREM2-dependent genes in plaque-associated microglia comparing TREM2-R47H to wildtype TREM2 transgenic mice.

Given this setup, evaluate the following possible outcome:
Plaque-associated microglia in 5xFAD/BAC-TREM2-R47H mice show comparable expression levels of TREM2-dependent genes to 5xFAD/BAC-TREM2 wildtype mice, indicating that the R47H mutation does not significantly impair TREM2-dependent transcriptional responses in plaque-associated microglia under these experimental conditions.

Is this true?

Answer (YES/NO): NO